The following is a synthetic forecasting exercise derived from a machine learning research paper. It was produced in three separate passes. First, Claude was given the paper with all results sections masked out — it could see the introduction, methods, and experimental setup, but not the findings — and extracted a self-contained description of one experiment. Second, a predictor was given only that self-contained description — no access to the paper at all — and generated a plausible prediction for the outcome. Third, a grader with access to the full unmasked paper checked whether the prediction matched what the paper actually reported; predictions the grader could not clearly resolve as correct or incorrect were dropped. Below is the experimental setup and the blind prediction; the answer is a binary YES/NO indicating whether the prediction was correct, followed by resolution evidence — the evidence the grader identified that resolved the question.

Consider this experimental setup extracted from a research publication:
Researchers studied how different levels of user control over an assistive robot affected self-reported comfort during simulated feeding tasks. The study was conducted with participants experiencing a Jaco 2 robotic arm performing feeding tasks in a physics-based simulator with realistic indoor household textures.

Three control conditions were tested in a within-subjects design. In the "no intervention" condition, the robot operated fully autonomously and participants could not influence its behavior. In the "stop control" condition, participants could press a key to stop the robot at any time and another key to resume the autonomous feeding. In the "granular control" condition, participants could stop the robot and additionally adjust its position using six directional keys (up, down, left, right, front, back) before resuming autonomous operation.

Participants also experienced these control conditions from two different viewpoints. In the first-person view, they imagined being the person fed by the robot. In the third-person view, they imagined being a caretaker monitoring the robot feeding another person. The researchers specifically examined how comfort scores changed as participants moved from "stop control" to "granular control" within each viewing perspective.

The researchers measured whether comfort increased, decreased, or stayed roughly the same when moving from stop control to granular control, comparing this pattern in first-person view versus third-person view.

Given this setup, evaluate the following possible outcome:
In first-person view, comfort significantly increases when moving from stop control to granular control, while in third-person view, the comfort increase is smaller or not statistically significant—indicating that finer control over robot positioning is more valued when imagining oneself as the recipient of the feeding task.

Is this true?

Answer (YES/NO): NO